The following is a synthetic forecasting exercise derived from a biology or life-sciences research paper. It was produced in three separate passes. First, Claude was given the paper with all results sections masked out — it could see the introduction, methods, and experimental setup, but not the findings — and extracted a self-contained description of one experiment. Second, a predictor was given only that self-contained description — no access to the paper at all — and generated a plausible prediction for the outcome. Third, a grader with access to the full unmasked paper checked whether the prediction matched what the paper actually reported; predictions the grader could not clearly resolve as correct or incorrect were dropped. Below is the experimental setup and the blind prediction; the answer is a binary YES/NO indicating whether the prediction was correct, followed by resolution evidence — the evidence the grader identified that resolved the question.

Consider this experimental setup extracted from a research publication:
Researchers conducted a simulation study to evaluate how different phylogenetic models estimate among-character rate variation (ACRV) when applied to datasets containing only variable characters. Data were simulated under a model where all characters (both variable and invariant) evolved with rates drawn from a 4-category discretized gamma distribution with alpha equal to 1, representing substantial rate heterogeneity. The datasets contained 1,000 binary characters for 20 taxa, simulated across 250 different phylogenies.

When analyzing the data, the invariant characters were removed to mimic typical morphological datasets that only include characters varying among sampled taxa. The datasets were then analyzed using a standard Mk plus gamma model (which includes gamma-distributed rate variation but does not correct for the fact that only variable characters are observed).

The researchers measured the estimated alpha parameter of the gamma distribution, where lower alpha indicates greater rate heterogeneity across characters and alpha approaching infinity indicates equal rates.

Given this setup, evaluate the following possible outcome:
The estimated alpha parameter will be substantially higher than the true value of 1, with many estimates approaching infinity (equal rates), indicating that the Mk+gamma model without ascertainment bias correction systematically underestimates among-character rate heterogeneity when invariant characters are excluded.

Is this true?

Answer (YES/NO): NO